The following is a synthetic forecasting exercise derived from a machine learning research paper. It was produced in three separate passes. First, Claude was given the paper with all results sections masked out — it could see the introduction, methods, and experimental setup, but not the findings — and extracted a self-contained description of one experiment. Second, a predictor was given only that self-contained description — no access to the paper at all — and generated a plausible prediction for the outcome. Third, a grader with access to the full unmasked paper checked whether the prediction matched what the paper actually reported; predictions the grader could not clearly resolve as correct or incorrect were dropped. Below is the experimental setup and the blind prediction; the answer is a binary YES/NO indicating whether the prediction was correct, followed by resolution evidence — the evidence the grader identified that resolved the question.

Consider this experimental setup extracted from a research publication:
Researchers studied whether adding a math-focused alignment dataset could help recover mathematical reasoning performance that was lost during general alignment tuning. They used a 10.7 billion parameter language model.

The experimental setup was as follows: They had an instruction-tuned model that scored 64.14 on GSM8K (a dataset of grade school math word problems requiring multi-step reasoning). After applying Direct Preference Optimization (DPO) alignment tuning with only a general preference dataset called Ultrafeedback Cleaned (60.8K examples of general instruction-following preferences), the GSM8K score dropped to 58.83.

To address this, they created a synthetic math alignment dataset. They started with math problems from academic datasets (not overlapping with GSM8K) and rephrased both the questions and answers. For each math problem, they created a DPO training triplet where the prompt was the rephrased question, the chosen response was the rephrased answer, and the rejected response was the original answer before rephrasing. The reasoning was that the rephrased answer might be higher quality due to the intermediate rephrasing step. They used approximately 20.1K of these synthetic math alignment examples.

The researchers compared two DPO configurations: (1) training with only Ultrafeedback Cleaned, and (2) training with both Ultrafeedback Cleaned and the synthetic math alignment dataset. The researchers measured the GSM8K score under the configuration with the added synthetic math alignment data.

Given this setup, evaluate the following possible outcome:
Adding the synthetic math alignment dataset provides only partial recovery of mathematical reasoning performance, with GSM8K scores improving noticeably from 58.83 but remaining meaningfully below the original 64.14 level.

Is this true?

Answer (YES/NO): YES